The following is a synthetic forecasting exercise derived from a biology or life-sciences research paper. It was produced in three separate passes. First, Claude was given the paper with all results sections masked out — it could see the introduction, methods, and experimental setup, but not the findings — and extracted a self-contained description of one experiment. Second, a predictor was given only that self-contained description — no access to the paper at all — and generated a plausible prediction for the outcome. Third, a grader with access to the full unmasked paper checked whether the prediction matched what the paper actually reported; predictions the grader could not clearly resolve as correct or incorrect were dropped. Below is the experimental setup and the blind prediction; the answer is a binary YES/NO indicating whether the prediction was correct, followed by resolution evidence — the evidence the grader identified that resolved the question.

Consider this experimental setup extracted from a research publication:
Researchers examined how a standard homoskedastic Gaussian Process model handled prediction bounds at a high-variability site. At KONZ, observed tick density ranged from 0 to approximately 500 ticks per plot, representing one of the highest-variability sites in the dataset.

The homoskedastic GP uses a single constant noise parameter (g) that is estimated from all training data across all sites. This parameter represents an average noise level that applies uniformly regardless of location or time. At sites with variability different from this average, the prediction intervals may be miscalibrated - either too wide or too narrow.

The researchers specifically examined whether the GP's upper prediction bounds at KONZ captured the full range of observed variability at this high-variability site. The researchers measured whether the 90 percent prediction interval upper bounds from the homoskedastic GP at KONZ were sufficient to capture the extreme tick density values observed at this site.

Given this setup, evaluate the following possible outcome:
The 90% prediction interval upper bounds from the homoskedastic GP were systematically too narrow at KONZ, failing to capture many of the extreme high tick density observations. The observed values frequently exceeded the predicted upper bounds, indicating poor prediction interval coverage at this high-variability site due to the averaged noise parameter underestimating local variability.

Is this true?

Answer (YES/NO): YES